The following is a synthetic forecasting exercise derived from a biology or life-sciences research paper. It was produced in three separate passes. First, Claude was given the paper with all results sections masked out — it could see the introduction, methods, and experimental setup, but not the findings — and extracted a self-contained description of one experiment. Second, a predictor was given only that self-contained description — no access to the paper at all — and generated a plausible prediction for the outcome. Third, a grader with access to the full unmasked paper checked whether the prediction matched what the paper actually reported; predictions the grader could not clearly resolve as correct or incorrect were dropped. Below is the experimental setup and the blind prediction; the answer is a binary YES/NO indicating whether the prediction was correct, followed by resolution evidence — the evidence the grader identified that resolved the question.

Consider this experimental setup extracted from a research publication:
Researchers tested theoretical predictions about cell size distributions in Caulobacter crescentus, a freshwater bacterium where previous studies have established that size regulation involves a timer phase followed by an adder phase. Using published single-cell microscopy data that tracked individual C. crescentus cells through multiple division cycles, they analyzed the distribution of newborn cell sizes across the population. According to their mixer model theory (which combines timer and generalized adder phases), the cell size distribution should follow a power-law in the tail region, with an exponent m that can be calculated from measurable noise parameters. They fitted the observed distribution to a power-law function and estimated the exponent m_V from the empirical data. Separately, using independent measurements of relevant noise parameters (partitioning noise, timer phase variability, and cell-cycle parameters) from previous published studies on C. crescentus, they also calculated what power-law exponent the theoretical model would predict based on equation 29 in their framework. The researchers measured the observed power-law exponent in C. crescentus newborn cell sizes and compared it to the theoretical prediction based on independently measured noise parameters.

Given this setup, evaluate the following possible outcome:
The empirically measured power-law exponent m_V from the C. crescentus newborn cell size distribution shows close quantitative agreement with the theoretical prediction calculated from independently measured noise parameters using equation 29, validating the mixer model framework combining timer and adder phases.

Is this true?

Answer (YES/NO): NO